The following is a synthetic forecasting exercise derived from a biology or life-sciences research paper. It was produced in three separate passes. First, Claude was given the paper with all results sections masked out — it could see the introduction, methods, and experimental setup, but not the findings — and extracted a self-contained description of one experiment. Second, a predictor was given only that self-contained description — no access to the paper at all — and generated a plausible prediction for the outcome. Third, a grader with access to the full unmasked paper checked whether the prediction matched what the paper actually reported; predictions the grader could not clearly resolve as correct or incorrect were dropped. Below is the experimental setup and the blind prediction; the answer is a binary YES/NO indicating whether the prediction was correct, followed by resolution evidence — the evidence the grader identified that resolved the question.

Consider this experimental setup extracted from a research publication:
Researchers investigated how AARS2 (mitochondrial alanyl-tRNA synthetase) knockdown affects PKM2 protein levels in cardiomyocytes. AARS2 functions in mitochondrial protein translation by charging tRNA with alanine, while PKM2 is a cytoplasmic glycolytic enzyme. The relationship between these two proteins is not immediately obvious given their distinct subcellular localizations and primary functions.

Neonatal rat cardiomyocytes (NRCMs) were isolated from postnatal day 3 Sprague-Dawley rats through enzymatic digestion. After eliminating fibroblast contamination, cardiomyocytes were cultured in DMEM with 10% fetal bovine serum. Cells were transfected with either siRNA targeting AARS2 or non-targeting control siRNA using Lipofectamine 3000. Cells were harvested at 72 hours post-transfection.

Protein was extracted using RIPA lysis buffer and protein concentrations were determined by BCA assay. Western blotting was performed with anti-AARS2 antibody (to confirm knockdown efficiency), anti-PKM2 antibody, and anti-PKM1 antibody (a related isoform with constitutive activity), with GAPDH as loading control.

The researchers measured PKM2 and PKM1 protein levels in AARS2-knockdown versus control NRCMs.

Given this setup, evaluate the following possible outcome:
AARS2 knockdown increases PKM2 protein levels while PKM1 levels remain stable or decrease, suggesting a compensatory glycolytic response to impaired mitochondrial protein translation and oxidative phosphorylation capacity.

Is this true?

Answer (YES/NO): NO